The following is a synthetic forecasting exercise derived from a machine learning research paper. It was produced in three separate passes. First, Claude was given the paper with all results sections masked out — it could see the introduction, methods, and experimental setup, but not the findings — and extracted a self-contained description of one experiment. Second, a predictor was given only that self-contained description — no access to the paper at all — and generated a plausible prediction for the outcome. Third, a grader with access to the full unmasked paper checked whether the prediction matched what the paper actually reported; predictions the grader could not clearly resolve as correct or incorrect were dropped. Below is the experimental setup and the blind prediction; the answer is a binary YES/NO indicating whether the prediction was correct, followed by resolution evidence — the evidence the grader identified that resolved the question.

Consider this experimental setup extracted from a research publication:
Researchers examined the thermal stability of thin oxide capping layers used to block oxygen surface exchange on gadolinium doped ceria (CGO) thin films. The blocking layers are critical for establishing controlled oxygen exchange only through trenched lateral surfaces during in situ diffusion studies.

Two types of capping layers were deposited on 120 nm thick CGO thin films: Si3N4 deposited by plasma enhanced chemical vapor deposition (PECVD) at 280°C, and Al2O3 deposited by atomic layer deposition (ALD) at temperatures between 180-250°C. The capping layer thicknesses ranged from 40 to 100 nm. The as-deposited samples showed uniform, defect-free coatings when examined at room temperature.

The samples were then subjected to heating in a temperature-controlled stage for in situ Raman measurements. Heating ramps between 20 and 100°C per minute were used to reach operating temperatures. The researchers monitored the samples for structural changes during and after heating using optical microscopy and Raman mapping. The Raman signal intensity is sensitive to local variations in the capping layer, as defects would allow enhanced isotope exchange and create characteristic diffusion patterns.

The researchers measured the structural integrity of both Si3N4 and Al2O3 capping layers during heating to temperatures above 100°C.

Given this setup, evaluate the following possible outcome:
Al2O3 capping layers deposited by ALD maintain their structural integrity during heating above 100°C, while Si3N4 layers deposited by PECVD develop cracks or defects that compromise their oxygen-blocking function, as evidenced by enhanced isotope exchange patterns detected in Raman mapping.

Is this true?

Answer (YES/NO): NO